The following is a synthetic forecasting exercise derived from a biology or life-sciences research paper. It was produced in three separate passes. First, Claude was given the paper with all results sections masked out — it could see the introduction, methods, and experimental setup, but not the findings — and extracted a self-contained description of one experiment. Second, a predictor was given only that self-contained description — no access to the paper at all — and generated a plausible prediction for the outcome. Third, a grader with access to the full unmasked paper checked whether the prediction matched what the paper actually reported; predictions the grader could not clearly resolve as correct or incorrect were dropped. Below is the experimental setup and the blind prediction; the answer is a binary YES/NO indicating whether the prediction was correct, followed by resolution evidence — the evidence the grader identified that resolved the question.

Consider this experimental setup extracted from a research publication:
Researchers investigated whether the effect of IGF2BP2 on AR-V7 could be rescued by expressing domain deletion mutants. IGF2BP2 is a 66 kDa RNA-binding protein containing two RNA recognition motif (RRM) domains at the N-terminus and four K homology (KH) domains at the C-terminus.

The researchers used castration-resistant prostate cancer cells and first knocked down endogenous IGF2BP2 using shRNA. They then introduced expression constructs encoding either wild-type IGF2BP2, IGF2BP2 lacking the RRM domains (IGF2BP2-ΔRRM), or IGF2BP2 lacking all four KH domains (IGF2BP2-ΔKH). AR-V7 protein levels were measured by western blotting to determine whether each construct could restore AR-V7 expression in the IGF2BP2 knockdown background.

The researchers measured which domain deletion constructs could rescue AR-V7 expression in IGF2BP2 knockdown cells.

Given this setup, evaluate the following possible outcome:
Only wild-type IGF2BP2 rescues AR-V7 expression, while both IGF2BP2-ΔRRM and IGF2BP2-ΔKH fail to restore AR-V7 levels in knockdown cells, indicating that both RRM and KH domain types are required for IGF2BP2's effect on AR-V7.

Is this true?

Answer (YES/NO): NO